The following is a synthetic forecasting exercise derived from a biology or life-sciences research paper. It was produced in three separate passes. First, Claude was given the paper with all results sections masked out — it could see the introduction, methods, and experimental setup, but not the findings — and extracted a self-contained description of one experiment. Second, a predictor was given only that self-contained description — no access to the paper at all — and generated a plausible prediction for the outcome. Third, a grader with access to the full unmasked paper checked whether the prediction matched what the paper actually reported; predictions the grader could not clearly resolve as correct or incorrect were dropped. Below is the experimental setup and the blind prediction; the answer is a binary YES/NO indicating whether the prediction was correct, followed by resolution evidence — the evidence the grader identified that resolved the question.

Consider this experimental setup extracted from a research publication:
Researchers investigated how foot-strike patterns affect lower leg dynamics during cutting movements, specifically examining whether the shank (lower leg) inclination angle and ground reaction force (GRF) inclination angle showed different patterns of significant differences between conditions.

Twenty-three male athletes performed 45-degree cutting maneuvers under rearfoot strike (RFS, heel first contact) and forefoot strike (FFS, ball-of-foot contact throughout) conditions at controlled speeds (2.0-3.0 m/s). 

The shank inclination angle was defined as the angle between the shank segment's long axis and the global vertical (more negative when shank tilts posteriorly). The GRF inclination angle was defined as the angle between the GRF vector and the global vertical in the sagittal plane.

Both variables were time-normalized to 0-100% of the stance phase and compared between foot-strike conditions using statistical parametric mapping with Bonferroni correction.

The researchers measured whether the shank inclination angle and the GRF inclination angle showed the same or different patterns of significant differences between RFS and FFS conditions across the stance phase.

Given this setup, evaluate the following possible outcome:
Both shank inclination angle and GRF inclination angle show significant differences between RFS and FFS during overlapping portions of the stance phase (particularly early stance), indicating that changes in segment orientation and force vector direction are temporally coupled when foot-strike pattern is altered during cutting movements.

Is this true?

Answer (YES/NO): YES